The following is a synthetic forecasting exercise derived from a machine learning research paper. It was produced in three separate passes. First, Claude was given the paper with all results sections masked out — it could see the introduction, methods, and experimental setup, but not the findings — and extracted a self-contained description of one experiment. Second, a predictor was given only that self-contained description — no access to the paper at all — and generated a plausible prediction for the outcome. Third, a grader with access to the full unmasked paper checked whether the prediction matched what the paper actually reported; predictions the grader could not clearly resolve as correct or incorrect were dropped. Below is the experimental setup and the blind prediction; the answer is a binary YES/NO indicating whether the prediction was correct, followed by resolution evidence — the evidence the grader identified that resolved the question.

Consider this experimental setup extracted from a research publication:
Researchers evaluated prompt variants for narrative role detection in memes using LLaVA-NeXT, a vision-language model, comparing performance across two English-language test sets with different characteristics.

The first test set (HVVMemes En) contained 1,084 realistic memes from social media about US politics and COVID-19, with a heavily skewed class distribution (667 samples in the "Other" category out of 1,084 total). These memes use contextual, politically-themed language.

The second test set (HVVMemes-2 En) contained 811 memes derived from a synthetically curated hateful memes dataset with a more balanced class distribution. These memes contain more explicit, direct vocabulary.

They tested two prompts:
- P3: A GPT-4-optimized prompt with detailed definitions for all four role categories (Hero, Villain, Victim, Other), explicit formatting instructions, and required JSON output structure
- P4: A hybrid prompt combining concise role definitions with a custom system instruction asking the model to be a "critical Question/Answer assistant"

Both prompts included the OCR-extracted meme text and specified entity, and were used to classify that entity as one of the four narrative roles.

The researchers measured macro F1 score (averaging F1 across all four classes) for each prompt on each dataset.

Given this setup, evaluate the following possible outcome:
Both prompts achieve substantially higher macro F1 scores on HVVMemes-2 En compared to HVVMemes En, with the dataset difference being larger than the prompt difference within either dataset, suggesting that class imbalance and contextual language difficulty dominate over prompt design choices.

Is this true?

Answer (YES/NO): NO